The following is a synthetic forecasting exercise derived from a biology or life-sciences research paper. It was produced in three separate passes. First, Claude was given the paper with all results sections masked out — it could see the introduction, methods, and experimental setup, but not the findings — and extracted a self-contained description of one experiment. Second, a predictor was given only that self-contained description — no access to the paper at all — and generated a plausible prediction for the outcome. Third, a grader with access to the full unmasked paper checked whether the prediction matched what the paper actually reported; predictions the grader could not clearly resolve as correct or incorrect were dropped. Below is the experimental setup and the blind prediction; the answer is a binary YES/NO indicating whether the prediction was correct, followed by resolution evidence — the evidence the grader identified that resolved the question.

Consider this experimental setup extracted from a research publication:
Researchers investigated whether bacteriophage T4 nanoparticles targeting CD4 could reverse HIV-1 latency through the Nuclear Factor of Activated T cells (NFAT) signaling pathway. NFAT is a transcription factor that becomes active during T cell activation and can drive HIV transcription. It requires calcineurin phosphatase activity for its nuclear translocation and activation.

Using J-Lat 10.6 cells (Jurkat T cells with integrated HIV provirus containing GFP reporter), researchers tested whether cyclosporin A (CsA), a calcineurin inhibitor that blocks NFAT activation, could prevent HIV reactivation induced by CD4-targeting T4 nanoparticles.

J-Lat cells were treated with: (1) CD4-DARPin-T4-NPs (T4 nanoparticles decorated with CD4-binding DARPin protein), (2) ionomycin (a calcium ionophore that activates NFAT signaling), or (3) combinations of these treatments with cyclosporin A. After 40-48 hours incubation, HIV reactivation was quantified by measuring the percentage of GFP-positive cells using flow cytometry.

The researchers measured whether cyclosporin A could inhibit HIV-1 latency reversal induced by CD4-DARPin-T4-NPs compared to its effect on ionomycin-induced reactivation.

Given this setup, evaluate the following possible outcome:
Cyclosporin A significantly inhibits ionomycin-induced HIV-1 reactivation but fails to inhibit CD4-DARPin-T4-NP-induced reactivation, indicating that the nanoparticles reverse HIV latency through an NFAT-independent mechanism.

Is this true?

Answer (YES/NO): YES